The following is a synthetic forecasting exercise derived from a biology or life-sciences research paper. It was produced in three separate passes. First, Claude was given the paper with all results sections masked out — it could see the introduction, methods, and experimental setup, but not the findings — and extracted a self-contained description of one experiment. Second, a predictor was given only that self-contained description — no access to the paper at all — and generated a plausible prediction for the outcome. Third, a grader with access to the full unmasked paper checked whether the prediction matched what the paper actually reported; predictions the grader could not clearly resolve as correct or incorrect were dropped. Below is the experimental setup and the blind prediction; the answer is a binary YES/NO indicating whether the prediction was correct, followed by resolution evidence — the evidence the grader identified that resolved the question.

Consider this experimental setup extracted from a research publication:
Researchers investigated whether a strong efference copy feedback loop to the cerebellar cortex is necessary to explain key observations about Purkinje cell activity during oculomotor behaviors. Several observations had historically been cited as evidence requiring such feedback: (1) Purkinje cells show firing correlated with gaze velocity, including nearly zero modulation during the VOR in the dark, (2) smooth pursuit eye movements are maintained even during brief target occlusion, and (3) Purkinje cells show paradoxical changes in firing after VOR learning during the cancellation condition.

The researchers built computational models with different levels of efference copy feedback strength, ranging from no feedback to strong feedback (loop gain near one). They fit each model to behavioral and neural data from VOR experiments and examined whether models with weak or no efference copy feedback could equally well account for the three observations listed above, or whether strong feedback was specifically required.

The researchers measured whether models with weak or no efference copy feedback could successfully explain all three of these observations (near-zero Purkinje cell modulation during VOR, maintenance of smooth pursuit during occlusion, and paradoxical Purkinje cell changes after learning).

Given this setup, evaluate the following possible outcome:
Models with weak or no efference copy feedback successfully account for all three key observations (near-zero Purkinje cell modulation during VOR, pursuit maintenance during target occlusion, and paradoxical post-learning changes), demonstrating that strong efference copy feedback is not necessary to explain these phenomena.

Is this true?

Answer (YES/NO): YES